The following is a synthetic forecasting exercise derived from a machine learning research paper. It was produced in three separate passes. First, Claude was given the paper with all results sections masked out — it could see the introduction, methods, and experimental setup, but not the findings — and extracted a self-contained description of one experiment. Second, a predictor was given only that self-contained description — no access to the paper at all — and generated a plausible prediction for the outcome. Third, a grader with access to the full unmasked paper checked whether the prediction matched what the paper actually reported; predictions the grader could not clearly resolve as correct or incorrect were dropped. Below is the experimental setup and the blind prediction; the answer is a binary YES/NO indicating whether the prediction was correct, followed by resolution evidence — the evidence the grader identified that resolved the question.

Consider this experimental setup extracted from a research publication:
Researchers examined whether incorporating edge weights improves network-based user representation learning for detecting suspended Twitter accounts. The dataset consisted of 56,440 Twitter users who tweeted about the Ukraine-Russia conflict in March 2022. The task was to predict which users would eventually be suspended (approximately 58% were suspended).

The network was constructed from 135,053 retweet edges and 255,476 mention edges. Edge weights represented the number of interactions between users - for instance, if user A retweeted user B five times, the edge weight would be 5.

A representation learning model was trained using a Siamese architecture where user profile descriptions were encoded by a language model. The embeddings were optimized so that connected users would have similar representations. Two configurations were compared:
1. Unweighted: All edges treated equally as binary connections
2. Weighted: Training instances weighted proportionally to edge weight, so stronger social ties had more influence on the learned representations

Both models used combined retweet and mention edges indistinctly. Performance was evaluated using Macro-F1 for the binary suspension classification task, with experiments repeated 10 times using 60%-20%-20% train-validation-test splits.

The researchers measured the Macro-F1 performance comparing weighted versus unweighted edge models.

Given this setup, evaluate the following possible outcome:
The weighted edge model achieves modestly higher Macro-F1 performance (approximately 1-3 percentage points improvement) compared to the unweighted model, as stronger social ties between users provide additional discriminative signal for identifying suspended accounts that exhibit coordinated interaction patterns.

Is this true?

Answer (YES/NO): NO